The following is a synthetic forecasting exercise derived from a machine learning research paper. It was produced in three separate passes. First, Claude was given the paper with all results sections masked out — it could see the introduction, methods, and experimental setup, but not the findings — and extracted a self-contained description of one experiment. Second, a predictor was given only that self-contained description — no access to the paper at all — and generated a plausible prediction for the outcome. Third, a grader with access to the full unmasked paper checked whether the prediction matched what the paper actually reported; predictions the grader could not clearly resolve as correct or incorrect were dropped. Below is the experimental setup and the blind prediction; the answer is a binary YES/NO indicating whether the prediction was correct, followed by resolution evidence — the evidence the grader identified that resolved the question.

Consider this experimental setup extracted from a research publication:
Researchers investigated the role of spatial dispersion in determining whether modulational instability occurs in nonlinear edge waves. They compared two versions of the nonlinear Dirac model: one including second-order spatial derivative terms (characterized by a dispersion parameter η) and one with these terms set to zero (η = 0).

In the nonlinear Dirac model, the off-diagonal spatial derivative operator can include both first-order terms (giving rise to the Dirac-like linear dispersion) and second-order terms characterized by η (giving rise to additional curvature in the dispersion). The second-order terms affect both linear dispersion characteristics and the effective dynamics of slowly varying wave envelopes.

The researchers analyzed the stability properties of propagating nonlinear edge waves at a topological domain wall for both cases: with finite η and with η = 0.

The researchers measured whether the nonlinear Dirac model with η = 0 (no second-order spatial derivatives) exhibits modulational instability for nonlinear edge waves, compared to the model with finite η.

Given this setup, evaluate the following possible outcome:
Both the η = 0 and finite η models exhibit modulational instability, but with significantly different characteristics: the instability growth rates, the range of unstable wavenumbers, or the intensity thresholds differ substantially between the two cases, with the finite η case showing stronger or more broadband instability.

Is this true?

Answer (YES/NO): NO